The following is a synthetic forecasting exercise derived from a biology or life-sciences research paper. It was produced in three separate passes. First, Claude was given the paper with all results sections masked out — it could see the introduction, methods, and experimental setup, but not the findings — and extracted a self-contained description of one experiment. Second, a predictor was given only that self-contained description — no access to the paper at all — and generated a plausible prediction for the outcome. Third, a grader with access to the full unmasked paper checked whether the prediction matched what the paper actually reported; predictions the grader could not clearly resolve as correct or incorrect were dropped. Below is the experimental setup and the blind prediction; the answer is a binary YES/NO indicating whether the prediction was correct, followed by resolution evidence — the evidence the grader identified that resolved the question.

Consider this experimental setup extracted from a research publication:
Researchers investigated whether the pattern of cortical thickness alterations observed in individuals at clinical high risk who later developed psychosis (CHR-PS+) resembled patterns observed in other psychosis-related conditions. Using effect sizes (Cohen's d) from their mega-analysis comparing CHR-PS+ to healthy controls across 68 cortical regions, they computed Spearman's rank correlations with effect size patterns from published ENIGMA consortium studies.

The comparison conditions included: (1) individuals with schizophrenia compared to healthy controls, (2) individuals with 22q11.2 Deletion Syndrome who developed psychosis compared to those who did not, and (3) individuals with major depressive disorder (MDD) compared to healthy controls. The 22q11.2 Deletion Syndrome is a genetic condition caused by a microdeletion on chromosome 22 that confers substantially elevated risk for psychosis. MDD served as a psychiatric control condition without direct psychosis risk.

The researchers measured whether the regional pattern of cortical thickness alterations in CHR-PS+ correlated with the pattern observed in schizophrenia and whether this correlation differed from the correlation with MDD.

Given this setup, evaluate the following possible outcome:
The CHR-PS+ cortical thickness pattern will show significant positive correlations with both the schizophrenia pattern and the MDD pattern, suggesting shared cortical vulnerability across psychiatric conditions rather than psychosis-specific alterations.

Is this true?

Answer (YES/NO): NO